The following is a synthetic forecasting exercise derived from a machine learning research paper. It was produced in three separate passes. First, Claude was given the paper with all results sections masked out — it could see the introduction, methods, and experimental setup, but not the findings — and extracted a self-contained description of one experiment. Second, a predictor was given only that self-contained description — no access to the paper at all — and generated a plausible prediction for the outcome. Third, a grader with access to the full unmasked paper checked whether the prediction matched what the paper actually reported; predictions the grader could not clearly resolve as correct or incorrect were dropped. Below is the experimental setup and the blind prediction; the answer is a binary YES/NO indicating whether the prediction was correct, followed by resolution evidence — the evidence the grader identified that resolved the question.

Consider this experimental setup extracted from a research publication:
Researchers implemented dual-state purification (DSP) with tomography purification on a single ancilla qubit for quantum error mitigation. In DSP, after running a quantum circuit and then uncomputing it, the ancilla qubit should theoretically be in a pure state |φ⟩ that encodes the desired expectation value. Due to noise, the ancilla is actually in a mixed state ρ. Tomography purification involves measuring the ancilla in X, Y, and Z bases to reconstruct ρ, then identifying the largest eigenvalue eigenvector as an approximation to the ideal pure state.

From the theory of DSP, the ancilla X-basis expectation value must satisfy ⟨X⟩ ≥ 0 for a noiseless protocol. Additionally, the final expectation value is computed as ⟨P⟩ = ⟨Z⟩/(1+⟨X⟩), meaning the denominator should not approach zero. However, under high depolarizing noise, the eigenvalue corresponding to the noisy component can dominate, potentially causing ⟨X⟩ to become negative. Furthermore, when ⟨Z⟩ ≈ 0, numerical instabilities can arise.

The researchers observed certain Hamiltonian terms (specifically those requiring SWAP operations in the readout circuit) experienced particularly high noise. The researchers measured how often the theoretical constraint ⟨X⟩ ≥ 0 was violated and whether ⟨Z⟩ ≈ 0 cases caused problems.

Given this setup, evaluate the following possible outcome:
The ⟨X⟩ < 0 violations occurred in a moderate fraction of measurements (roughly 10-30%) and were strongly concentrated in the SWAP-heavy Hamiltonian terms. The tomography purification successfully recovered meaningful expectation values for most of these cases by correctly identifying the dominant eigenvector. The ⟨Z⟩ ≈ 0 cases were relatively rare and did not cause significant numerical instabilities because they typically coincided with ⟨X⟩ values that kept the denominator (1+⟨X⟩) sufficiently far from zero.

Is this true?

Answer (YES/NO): NO